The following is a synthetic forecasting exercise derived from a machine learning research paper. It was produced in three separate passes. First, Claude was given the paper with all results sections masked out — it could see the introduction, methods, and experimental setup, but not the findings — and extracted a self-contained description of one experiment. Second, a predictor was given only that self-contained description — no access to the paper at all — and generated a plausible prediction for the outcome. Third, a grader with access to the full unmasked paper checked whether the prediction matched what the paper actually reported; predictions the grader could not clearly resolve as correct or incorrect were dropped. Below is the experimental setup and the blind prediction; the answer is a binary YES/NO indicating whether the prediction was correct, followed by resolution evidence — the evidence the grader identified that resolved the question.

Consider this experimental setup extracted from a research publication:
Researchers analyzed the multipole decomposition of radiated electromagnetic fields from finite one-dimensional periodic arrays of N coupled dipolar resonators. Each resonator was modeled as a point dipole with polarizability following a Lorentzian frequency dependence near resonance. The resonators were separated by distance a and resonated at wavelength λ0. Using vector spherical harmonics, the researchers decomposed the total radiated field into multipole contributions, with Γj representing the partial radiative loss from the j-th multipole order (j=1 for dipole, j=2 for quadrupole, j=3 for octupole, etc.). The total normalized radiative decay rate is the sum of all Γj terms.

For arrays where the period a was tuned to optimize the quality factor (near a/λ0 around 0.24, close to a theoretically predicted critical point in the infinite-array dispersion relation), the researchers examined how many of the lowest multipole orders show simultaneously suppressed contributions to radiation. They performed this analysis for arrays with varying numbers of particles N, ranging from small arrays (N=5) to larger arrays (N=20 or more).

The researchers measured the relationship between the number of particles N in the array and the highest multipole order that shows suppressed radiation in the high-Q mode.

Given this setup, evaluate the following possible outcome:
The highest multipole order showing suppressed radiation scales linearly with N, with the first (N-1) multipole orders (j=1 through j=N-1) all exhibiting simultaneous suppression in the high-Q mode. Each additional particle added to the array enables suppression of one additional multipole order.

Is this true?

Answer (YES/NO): NO